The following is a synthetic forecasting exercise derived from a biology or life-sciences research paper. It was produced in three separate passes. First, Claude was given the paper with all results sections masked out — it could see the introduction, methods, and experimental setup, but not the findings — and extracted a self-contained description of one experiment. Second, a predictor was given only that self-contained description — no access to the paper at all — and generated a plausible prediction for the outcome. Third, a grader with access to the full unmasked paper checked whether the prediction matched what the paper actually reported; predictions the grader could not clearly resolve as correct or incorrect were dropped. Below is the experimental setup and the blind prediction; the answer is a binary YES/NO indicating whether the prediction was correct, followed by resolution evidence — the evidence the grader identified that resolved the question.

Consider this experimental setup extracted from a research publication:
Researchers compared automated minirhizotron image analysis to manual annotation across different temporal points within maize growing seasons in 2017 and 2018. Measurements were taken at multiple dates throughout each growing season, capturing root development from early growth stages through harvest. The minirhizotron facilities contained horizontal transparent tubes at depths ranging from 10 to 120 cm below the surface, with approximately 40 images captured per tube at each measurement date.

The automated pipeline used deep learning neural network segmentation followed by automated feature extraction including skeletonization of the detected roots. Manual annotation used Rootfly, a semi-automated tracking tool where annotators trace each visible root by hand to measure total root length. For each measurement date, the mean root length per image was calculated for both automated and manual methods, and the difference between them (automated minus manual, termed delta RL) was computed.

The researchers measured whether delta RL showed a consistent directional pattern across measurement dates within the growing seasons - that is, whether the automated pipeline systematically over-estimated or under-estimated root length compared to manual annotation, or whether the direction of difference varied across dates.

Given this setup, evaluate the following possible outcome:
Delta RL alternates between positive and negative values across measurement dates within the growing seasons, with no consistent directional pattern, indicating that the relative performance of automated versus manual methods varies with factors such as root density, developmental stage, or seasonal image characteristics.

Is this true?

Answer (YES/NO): NO